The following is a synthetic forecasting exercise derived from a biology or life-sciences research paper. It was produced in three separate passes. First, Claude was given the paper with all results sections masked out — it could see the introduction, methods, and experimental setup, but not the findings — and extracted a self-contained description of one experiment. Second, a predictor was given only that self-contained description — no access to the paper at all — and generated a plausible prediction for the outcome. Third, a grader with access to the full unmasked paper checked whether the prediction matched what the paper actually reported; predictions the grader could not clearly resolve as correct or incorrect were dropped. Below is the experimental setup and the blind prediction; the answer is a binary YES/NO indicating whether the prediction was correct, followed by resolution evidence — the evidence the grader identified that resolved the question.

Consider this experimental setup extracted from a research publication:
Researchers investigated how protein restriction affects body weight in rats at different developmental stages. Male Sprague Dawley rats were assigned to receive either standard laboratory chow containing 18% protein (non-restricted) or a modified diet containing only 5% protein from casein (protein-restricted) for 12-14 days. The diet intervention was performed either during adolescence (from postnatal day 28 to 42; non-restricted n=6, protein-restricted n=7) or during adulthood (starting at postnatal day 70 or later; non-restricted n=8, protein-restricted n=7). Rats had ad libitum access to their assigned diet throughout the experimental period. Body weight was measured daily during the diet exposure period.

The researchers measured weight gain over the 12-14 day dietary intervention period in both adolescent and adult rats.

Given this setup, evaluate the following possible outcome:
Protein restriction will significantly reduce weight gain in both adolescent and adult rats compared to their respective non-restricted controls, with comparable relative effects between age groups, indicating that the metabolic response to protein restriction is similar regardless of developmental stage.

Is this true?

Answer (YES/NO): NO